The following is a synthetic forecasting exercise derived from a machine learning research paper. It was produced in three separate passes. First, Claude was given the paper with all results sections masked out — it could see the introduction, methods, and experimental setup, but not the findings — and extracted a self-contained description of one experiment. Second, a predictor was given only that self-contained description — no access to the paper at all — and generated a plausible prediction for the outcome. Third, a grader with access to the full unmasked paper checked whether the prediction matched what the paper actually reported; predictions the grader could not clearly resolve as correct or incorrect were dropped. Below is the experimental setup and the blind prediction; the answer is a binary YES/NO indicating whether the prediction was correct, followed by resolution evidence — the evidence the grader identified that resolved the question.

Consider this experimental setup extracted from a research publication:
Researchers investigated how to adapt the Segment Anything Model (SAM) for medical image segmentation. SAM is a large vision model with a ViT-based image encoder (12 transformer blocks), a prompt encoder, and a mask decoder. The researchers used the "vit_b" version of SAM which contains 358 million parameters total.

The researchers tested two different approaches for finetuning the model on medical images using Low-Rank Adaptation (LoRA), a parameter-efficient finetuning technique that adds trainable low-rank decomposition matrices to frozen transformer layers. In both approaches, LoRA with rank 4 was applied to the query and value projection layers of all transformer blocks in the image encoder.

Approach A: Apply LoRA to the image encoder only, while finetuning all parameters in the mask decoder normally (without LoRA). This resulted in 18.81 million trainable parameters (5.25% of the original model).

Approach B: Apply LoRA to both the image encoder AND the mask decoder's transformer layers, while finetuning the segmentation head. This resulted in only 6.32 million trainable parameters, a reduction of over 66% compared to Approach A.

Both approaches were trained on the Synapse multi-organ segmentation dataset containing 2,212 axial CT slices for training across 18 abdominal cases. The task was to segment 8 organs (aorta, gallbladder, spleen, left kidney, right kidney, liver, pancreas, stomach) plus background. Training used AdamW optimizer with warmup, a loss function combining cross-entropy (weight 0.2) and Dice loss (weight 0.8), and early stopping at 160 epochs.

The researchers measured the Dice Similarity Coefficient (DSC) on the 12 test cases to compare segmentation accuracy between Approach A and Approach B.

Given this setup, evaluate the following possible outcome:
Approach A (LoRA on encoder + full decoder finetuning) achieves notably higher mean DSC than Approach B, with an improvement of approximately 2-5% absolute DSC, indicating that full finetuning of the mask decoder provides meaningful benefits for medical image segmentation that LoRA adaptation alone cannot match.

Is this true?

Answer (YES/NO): YES